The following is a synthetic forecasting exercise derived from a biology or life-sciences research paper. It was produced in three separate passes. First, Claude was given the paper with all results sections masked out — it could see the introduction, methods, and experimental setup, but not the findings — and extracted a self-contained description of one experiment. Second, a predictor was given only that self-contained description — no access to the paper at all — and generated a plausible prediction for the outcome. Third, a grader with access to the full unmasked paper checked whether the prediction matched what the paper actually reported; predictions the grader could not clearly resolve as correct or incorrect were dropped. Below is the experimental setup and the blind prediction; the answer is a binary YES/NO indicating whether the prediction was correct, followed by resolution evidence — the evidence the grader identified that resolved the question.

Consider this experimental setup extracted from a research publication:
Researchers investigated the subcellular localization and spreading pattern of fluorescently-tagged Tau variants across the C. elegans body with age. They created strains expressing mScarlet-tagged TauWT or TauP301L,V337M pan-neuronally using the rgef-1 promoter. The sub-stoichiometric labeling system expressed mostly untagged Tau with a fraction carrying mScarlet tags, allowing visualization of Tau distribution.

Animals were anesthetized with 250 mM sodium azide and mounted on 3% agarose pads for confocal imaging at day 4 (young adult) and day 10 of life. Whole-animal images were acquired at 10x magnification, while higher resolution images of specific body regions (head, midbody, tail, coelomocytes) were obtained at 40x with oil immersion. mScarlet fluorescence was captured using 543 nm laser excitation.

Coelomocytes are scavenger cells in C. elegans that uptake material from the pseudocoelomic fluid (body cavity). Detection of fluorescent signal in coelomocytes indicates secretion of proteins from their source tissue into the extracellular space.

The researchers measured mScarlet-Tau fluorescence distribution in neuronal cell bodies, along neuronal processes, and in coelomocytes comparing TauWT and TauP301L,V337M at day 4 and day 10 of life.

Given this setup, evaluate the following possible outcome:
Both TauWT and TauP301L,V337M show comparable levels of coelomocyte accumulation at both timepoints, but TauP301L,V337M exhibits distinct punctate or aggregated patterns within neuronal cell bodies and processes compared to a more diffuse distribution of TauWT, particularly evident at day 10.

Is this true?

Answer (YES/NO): NO